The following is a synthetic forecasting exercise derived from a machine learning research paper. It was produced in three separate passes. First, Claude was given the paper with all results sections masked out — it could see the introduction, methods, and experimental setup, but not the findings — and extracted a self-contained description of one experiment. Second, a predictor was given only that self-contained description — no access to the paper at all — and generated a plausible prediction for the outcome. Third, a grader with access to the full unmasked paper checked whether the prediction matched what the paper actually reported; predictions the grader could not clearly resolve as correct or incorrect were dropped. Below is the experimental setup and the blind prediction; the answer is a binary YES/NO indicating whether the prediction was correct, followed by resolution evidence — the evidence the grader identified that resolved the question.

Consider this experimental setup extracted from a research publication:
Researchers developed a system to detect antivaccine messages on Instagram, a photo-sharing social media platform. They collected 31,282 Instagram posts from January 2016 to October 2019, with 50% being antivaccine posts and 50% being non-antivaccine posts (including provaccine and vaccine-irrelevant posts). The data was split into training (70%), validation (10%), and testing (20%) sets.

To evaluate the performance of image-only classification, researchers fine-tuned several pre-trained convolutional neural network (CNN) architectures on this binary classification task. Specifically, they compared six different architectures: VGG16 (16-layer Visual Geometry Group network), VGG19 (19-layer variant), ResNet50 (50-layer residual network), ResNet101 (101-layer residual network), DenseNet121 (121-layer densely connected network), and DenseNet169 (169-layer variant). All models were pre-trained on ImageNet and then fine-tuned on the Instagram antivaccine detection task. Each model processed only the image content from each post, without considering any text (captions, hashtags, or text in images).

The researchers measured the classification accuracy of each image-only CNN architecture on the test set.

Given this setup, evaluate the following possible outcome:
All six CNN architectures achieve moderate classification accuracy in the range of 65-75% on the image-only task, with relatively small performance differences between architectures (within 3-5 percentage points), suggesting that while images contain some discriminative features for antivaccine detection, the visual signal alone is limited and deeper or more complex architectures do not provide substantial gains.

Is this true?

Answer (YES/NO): NO